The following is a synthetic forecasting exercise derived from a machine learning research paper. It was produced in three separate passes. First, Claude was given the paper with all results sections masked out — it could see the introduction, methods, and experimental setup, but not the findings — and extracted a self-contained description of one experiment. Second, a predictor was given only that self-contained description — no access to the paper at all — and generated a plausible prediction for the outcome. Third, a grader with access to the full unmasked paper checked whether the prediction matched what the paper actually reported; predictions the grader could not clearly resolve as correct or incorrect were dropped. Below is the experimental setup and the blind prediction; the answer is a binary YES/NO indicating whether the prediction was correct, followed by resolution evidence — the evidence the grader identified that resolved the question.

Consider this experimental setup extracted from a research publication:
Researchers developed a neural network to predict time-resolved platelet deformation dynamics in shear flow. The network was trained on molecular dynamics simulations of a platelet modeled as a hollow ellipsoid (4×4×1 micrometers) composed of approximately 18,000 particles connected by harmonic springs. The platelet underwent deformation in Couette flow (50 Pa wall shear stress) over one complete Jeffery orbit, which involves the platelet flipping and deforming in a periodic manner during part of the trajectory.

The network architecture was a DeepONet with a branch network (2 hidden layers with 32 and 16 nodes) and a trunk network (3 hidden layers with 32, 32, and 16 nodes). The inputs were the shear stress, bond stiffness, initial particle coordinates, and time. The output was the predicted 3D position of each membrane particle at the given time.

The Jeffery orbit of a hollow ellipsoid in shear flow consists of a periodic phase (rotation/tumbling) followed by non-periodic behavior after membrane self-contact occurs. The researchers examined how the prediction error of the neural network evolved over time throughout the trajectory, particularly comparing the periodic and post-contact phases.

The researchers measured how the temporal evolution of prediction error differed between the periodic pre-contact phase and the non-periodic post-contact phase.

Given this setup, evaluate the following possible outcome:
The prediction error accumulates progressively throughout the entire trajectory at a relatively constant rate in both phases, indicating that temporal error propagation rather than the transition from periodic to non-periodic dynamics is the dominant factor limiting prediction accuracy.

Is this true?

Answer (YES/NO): NO